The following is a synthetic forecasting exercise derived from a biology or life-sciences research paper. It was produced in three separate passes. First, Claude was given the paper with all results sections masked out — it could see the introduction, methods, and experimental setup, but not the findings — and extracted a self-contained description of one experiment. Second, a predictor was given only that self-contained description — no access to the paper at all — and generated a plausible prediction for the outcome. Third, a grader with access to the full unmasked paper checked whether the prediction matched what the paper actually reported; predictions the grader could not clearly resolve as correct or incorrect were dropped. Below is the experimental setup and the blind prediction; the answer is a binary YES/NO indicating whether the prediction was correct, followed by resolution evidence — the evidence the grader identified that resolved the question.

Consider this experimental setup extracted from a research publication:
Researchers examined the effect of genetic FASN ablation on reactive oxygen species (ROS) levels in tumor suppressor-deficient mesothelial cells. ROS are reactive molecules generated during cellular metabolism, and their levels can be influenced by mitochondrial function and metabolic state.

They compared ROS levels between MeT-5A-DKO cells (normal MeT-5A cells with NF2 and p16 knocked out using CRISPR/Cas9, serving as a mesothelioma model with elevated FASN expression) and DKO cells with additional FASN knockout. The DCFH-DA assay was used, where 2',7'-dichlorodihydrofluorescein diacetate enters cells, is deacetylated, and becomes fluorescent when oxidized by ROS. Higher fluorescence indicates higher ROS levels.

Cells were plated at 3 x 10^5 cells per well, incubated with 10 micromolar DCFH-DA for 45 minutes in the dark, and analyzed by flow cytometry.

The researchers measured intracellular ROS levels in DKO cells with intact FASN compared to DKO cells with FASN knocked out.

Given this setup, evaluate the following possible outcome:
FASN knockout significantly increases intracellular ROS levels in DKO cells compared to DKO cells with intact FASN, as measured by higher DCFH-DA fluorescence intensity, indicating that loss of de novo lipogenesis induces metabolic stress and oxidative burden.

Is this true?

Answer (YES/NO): YES